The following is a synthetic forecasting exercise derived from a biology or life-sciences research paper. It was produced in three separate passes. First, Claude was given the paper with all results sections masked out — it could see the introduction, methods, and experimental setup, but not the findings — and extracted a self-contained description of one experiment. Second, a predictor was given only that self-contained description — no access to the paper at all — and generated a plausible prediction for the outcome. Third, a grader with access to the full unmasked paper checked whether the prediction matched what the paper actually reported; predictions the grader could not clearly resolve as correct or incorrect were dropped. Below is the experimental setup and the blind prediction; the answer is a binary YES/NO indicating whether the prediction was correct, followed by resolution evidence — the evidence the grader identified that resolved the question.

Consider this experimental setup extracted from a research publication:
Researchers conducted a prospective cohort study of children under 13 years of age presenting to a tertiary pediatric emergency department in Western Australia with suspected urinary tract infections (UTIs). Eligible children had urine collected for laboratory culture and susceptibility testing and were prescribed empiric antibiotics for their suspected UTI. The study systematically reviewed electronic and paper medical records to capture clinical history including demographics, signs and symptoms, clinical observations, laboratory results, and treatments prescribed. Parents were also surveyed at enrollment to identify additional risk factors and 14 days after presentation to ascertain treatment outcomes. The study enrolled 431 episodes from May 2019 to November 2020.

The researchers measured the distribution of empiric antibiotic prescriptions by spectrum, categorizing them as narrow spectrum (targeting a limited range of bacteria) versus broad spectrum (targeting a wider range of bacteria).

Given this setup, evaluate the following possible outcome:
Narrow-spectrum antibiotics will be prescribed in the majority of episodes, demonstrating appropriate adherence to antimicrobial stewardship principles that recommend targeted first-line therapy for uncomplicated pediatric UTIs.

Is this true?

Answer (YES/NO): YES